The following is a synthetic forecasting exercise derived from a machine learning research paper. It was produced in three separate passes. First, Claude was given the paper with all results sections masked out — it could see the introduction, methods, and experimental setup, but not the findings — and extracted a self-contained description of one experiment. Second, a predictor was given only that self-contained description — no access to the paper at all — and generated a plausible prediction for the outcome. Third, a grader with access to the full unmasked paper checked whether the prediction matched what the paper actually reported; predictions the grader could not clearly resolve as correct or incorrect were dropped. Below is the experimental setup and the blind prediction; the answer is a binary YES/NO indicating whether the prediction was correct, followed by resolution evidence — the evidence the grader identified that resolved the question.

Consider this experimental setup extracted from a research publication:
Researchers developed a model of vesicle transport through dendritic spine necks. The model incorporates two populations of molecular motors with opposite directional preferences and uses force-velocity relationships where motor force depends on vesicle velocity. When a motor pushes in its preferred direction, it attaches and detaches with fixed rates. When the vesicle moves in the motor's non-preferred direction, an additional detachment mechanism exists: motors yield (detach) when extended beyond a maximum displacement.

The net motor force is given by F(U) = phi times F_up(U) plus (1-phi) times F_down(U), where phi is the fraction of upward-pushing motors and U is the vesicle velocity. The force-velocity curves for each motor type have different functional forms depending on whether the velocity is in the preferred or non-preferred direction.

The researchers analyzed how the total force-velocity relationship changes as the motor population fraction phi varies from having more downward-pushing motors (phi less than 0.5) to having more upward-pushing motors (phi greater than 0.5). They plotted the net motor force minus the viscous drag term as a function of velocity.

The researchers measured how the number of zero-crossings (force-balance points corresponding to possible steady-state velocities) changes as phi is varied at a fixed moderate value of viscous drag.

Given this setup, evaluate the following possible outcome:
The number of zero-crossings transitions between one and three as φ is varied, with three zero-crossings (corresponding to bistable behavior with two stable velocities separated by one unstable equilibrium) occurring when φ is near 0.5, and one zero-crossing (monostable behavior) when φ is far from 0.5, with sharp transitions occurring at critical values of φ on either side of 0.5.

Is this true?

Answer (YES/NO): NO